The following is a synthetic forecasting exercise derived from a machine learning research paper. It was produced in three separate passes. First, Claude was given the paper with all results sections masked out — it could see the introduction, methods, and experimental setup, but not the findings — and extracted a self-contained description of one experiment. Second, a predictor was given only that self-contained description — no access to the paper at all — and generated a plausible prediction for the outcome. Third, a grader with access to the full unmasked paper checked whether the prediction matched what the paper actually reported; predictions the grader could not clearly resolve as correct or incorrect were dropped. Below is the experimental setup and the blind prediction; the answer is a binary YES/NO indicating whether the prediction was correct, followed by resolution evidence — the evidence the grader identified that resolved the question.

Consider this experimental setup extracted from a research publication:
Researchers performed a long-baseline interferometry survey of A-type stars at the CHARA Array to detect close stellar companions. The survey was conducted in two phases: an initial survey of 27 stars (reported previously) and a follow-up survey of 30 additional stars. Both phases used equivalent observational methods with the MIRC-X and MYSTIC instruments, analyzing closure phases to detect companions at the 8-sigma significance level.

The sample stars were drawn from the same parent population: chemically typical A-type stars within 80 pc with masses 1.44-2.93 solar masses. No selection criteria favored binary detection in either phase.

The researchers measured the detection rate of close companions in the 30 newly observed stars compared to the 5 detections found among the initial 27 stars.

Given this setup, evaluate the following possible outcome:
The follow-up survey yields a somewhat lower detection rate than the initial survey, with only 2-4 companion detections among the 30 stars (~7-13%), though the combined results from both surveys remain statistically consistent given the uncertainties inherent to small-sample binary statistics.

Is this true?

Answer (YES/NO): NO